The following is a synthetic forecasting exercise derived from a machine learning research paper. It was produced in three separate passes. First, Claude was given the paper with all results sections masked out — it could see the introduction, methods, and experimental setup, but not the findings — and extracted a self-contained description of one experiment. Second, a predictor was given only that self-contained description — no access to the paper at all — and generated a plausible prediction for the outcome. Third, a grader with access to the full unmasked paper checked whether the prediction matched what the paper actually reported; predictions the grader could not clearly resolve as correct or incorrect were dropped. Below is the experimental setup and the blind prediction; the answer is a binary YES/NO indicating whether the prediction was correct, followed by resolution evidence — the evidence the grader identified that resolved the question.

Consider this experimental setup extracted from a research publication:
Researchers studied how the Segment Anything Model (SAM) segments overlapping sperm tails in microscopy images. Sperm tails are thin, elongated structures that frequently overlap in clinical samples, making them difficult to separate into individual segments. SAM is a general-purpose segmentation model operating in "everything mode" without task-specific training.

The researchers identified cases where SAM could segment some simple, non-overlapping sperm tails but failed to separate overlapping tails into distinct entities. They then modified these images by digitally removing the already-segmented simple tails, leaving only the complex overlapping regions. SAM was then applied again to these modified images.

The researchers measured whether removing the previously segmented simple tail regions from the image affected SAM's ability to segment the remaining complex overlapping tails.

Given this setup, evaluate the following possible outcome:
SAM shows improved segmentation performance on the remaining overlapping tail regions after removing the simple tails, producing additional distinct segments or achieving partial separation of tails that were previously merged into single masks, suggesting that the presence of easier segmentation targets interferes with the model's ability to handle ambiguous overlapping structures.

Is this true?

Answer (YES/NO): YES